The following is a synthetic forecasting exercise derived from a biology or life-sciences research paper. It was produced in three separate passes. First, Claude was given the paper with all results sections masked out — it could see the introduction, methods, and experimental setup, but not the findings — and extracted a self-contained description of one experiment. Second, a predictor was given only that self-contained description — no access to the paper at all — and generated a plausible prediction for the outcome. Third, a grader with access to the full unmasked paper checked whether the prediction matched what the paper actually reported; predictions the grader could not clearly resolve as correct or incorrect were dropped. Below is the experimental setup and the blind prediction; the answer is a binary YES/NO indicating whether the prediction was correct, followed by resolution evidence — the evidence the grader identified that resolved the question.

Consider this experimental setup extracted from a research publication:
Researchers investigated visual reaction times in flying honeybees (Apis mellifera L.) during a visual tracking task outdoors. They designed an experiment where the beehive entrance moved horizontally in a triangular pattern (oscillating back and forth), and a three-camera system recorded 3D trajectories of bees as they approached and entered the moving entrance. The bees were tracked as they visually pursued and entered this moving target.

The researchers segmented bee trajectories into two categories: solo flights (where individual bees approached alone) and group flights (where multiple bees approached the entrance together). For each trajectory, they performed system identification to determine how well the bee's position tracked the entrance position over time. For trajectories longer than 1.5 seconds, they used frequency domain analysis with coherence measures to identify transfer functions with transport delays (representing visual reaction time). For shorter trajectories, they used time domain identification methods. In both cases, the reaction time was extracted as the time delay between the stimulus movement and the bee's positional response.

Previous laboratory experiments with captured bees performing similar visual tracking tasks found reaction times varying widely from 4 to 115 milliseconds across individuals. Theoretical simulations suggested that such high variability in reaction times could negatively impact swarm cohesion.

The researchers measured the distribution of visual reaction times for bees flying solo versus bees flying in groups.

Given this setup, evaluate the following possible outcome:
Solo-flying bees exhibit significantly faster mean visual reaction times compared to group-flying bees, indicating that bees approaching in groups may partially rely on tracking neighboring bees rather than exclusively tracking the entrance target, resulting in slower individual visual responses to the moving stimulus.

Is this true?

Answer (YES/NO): NO